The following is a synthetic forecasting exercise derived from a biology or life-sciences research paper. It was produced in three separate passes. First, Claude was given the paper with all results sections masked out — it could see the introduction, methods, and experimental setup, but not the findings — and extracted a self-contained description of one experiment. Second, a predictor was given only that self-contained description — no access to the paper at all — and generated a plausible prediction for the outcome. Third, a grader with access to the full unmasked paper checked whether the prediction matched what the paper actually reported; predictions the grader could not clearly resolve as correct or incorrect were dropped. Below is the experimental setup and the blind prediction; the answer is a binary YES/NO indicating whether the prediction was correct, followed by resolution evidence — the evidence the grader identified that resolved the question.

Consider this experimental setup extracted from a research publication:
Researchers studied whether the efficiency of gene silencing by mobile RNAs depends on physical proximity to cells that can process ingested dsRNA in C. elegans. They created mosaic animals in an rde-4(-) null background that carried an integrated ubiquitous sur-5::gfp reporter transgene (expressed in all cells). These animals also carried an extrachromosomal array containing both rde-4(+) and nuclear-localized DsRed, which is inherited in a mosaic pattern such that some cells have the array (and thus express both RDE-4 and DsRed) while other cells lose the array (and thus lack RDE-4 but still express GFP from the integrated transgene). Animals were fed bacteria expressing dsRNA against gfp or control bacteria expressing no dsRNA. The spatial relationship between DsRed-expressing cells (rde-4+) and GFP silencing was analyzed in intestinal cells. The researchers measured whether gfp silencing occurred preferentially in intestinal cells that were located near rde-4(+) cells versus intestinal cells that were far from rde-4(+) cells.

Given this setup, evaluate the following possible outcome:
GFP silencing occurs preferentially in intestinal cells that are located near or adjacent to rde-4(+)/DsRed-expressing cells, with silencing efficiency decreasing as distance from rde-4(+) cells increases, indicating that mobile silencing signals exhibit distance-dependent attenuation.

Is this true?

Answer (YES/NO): YES